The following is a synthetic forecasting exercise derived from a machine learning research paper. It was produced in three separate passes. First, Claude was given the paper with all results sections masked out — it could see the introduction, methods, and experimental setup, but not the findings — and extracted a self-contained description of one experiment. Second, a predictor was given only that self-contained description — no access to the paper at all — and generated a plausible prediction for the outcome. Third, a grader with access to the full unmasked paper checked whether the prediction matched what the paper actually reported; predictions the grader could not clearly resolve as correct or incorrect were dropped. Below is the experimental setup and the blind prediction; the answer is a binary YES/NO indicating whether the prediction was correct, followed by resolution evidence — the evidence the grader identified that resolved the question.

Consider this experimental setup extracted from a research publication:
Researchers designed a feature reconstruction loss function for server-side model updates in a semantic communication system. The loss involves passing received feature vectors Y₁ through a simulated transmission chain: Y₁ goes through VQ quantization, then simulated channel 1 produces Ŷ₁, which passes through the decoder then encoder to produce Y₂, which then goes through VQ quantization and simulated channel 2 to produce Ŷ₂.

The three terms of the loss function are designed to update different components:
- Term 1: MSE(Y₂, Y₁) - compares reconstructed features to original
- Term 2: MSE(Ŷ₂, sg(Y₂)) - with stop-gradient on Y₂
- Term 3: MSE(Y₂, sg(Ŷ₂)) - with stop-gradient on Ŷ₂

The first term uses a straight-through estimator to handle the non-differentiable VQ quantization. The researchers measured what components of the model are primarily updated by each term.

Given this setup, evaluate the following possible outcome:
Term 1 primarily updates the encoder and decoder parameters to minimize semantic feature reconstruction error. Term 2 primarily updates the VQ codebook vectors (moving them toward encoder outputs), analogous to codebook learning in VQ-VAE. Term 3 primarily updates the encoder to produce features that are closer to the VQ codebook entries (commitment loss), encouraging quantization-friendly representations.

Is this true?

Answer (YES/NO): NO